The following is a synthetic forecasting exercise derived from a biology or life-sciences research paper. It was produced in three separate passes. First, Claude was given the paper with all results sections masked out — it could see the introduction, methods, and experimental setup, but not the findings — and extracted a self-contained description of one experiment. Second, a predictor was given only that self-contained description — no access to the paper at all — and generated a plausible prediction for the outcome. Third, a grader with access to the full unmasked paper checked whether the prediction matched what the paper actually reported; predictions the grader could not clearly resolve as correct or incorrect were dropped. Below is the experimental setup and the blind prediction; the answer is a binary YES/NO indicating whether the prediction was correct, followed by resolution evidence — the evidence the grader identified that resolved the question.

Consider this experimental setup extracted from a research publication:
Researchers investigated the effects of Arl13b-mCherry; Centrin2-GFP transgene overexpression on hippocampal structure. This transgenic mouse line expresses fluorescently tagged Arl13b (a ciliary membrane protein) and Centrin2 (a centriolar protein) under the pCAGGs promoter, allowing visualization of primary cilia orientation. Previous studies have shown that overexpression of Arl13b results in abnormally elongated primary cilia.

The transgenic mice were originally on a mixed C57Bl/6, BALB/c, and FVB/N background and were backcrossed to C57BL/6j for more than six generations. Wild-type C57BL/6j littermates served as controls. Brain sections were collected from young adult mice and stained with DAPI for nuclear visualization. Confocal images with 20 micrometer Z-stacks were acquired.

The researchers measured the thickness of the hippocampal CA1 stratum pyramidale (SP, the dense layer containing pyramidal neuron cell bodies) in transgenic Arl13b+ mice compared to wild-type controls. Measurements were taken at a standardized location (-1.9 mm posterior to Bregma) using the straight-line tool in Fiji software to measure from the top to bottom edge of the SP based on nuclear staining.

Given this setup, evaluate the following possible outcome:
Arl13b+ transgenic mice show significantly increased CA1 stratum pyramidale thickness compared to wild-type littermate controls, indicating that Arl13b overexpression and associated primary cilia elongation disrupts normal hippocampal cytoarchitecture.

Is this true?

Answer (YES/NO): NO